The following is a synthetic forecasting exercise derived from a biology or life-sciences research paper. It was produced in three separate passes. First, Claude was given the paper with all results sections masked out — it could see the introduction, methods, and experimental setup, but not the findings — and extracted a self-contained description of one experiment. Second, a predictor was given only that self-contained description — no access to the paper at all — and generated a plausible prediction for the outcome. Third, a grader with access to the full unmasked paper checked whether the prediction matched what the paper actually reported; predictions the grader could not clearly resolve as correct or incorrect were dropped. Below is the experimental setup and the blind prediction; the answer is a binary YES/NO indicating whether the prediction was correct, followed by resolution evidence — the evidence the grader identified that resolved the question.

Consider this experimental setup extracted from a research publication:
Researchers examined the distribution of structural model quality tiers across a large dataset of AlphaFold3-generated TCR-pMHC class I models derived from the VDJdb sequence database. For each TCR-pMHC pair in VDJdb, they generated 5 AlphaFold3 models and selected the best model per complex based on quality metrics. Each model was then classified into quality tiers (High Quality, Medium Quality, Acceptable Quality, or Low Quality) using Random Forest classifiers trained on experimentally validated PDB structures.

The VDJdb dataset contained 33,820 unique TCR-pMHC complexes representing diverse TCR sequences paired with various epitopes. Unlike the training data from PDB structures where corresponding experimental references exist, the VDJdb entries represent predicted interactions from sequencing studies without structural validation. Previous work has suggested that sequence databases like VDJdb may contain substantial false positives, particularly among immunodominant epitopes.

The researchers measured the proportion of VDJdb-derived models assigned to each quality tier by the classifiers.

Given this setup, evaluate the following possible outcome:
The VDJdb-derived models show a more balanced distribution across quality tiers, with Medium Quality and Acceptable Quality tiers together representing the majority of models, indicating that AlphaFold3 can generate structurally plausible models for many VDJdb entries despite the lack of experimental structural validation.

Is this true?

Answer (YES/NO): NO